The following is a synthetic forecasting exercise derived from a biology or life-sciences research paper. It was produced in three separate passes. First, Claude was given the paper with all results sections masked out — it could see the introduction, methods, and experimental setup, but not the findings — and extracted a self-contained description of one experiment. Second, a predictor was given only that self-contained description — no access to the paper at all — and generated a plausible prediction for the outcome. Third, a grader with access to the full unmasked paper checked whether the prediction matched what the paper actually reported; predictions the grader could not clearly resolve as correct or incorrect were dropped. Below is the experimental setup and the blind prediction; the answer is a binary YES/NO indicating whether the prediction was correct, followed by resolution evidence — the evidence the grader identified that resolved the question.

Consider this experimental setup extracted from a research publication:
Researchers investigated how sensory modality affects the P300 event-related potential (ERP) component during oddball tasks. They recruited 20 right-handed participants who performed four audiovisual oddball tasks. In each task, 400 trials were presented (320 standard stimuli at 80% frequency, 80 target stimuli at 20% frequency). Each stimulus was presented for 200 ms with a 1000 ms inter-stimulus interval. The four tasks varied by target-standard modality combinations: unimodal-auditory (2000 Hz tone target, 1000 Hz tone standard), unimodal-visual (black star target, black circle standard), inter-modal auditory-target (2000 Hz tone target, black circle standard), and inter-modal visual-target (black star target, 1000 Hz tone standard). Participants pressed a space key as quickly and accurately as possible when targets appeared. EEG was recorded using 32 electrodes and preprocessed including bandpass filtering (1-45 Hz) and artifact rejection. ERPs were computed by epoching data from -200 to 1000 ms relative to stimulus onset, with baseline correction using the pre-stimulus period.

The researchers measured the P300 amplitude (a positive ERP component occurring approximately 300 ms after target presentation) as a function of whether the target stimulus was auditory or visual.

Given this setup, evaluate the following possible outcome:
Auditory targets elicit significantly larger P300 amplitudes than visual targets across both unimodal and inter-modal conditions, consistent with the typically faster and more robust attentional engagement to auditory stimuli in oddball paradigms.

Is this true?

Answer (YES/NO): NO